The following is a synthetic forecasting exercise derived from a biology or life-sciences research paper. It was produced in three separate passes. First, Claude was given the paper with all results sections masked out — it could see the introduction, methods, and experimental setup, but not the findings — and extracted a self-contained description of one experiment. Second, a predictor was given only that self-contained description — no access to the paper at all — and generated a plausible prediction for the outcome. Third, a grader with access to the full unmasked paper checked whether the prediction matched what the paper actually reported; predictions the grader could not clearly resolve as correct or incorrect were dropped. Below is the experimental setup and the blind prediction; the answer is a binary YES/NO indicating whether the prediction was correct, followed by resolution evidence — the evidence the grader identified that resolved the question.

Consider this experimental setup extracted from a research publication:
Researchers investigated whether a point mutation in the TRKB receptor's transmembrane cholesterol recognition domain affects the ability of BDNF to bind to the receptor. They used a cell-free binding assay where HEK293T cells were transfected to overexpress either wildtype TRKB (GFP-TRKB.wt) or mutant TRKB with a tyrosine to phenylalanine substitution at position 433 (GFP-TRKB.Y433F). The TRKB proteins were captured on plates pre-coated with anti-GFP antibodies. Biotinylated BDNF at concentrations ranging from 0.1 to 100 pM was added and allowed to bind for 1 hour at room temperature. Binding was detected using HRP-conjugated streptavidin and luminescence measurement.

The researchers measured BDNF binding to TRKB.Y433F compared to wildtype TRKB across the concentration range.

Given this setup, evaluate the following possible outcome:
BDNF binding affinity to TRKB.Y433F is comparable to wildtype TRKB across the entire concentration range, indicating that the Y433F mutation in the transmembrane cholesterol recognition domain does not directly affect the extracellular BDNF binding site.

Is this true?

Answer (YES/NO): YES